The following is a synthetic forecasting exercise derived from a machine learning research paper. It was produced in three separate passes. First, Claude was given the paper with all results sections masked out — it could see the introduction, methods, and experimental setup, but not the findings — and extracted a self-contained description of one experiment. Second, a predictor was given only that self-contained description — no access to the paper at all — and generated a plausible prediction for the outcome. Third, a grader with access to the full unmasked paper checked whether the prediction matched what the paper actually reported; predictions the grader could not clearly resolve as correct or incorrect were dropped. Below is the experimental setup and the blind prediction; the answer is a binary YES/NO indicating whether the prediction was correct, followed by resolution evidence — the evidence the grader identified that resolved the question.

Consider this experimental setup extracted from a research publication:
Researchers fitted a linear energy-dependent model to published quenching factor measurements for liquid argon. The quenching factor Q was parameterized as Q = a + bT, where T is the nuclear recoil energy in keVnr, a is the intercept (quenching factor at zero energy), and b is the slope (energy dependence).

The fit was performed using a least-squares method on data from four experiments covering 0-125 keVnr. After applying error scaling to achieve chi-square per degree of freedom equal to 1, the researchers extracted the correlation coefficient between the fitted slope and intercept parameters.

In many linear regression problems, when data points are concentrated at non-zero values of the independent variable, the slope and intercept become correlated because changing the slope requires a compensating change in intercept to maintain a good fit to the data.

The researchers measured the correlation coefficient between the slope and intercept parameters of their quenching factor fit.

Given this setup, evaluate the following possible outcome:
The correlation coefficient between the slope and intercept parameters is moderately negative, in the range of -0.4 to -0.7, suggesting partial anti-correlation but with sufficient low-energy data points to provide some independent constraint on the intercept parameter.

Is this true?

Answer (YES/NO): NO